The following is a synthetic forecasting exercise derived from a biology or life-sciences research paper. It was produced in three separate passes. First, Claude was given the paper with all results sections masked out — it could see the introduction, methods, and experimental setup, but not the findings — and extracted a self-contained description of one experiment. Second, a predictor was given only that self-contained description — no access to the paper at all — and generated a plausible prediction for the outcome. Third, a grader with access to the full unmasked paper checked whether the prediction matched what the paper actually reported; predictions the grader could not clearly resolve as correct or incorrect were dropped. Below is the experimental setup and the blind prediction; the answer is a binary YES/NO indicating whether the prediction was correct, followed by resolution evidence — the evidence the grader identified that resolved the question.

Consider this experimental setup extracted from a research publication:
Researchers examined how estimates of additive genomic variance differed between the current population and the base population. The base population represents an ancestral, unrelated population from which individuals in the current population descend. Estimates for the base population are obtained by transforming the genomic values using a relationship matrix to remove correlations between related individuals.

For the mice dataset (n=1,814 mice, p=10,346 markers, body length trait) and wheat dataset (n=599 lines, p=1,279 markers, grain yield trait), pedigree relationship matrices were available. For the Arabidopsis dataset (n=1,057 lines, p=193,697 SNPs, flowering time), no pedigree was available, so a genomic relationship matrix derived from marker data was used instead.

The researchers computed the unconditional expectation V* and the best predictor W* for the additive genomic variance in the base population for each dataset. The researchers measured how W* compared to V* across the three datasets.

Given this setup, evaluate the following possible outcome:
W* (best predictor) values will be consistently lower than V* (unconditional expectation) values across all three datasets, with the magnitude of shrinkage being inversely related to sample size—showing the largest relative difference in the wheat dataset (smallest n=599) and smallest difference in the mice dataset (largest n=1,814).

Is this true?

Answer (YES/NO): NO